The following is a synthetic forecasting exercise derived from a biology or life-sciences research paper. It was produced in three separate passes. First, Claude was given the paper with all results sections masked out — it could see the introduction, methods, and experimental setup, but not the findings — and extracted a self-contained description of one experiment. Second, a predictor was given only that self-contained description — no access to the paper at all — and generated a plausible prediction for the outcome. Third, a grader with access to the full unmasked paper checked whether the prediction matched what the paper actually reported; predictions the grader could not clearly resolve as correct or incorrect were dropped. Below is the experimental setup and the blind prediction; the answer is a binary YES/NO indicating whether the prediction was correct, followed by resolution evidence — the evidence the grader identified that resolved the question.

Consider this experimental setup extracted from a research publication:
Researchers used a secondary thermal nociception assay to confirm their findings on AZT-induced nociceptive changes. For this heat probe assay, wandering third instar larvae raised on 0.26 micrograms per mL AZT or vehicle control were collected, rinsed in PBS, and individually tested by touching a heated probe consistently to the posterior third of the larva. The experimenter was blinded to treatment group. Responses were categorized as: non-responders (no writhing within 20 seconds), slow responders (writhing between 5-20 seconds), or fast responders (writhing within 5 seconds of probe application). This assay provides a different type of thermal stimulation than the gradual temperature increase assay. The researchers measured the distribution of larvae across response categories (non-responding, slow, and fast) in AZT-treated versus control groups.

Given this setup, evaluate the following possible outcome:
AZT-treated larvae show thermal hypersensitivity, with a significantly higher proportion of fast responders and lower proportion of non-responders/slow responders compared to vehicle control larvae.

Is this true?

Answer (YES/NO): YES